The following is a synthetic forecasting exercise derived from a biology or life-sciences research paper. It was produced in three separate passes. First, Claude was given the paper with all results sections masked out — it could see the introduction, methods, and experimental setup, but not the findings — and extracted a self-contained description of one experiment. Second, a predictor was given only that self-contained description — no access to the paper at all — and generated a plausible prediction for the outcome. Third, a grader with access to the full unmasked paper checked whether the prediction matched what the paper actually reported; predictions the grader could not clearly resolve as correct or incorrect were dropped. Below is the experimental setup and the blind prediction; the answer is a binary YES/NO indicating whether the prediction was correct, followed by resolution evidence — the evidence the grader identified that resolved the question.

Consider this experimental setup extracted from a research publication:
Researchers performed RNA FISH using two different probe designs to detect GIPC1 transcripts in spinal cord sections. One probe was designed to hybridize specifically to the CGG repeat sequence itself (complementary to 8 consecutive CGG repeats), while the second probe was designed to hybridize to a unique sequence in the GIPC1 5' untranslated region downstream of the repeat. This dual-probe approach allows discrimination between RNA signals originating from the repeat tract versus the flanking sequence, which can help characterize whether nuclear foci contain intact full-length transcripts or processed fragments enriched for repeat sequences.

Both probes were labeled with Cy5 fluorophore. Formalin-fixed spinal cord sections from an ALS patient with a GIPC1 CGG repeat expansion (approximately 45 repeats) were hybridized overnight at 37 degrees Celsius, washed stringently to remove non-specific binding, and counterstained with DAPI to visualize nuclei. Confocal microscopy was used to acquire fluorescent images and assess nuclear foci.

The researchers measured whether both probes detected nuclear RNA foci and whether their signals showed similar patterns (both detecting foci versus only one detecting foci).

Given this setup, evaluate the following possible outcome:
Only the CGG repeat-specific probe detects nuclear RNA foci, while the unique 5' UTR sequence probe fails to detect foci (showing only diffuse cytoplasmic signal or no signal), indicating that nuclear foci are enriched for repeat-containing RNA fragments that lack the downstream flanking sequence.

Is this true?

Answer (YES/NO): NO